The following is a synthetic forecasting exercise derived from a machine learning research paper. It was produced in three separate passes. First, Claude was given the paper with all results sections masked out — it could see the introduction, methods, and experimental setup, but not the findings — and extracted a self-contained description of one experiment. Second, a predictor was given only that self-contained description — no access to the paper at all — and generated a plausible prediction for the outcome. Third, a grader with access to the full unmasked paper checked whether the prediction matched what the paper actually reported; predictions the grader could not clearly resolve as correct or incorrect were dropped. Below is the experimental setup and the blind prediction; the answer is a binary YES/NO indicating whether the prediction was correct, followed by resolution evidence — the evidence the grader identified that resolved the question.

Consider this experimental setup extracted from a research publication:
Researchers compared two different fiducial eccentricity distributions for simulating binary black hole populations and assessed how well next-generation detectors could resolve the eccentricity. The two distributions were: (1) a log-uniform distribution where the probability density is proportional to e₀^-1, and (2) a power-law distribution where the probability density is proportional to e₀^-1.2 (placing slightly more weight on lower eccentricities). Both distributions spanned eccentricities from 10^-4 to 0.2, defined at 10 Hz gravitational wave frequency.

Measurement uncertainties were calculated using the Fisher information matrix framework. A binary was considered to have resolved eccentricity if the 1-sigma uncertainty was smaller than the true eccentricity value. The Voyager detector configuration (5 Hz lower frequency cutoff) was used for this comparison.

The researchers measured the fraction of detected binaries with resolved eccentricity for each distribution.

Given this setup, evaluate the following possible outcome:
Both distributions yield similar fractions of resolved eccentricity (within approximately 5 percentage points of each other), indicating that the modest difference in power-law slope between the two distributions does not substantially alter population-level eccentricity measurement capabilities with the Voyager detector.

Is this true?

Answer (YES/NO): NO